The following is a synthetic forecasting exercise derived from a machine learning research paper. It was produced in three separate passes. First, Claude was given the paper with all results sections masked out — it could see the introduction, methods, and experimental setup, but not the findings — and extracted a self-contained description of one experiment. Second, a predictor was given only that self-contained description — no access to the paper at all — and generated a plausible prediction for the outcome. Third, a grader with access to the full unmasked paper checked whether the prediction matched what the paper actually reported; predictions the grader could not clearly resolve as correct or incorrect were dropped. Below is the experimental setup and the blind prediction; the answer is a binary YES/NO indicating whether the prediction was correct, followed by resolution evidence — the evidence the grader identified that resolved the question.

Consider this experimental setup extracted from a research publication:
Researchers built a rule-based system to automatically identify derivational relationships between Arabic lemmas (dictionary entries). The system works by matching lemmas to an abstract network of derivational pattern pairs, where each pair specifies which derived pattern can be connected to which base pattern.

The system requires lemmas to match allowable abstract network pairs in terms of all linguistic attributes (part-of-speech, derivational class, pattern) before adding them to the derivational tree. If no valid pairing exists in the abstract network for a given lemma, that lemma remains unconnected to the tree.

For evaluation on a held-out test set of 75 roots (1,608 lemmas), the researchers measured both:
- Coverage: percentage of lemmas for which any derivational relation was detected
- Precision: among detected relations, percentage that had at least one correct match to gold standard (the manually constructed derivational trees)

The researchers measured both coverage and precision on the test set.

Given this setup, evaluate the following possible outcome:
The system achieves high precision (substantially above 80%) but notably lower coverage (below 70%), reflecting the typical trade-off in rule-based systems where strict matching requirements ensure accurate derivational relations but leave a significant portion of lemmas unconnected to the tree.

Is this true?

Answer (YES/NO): NO